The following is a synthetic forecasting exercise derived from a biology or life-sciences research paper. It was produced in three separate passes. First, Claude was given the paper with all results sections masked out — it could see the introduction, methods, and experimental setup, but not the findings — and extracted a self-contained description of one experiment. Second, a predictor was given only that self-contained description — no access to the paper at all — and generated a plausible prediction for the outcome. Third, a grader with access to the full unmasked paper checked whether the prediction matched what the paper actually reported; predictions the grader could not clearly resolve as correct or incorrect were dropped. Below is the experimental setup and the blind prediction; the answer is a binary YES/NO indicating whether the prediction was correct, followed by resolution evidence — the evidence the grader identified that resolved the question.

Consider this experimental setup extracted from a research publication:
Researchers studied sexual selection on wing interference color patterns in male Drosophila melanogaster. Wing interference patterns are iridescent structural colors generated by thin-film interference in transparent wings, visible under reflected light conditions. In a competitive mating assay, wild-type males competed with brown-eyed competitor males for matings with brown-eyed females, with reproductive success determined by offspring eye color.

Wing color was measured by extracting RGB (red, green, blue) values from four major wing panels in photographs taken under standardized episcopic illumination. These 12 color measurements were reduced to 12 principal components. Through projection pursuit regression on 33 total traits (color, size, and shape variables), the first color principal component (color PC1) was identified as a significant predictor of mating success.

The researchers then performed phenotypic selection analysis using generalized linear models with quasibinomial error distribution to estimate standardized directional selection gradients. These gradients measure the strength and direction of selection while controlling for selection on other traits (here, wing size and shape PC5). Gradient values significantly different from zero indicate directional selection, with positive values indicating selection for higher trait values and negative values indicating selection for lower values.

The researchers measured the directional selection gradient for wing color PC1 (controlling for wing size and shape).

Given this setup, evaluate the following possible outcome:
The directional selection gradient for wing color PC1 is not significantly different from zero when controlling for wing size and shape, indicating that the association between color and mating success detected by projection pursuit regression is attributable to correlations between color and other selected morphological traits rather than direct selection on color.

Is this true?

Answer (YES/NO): NO